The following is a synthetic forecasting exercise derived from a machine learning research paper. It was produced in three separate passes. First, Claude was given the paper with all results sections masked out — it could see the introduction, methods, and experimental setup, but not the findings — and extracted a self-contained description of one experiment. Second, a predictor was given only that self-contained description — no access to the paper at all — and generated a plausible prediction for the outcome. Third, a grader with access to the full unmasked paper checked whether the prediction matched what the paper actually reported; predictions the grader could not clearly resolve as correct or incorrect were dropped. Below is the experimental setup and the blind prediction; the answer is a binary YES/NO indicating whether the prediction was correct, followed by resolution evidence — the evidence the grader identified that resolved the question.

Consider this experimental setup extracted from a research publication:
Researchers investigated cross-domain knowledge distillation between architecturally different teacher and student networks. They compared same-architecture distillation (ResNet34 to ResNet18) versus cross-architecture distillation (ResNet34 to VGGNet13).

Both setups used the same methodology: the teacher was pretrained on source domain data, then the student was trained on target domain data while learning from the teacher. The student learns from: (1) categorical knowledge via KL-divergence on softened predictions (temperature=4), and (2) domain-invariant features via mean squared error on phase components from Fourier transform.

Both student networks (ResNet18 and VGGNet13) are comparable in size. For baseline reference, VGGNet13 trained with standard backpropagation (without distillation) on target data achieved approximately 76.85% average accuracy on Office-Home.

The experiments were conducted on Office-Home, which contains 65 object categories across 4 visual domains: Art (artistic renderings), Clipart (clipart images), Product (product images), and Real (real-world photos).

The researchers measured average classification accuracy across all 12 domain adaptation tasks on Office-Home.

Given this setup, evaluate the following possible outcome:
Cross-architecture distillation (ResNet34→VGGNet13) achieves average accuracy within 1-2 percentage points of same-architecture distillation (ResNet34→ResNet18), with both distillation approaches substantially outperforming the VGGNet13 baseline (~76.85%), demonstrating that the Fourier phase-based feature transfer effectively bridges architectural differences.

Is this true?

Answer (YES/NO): YES